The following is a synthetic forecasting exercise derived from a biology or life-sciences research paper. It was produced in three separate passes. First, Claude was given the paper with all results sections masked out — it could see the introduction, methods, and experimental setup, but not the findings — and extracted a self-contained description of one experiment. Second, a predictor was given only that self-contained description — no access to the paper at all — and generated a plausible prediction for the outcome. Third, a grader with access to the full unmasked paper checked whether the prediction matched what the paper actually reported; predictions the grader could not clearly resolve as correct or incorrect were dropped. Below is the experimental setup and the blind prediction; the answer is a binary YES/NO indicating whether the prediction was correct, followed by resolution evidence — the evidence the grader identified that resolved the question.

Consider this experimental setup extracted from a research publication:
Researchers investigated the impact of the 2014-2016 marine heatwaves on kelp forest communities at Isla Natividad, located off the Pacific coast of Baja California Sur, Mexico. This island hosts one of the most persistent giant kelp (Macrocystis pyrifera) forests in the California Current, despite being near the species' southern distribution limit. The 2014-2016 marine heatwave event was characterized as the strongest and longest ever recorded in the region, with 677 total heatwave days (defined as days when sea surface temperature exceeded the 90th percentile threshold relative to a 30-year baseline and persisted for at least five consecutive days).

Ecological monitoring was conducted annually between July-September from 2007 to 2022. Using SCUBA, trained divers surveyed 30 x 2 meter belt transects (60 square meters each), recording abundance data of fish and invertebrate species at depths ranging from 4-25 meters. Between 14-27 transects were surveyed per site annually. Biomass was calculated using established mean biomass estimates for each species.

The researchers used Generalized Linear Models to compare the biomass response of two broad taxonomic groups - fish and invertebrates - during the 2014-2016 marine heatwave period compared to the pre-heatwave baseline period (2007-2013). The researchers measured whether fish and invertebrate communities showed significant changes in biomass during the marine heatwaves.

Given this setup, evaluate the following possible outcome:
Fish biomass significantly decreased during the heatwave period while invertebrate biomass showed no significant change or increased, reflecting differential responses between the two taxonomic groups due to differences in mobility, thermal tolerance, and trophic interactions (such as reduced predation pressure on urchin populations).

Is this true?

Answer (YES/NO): NO